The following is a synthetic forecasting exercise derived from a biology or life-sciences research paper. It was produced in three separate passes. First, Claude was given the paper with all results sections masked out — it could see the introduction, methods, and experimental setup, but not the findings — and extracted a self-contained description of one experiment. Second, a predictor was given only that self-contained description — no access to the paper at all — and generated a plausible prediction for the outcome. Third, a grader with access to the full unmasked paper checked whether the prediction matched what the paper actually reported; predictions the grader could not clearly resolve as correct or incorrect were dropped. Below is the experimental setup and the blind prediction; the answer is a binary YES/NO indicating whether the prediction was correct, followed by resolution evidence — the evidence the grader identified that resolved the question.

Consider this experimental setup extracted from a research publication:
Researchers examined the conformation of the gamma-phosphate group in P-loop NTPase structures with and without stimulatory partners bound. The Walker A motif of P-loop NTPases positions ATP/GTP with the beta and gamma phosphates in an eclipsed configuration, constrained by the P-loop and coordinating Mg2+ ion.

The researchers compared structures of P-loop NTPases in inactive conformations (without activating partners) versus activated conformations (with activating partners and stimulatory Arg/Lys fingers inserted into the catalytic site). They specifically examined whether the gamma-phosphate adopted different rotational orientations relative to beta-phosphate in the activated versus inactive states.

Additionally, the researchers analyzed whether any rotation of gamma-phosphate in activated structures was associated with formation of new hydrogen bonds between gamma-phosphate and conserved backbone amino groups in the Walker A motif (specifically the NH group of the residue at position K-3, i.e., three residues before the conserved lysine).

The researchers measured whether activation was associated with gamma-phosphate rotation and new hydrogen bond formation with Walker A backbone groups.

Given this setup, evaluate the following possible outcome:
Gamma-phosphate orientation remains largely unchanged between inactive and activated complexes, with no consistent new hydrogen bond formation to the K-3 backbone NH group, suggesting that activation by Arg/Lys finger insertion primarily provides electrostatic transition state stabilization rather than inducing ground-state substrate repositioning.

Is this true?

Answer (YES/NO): NO